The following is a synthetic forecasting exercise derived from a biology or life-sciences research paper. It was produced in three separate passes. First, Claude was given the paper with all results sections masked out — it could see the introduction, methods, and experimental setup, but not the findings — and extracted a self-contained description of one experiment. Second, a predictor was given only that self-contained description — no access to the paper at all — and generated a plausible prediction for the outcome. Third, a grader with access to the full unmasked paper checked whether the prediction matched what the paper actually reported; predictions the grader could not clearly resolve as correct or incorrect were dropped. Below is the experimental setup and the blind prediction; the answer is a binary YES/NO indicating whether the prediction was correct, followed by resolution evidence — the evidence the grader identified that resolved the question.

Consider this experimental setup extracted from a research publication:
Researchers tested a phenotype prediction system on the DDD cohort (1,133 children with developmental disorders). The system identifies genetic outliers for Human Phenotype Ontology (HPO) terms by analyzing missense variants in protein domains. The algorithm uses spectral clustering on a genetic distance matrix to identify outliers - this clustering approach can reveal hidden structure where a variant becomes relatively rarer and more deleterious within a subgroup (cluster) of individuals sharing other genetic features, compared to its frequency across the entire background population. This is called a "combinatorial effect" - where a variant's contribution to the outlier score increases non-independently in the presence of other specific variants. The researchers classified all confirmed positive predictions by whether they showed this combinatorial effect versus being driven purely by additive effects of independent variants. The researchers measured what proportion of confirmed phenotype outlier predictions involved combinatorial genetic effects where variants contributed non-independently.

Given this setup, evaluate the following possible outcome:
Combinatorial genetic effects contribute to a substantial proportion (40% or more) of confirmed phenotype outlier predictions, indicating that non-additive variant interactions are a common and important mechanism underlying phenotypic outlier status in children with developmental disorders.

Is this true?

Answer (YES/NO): NO